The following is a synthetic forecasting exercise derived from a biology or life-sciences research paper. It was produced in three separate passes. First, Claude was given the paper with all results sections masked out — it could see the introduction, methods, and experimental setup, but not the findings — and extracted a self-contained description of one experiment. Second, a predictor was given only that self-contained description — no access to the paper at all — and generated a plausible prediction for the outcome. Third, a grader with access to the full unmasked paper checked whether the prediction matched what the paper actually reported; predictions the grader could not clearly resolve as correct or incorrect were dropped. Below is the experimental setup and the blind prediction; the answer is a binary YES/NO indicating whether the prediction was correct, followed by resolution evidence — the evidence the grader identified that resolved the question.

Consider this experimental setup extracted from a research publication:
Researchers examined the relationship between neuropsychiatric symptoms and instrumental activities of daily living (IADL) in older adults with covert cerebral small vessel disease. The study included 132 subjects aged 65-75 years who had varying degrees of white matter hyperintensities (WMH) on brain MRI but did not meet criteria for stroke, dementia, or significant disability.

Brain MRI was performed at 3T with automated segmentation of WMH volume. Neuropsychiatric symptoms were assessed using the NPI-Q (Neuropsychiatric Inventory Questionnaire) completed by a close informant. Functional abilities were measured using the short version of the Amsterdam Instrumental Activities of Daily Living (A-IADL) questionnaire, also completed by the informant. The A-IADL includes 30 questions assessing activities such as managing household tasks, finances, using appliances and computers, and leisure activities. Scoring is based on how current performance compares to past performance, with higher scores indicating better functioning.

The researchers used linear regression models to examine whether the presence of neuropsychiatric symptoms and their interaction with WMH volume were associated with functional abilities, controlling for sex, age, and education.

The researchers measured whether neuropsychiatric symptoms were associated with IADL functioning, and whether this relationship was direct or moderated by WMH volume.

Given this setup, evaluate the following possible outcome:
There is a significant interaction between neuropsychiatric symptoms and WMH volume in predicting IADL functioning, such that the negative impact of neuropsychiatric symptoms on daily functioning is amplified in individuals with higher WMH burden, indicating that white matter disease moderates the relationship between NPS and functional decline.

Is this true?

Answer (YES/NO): NO